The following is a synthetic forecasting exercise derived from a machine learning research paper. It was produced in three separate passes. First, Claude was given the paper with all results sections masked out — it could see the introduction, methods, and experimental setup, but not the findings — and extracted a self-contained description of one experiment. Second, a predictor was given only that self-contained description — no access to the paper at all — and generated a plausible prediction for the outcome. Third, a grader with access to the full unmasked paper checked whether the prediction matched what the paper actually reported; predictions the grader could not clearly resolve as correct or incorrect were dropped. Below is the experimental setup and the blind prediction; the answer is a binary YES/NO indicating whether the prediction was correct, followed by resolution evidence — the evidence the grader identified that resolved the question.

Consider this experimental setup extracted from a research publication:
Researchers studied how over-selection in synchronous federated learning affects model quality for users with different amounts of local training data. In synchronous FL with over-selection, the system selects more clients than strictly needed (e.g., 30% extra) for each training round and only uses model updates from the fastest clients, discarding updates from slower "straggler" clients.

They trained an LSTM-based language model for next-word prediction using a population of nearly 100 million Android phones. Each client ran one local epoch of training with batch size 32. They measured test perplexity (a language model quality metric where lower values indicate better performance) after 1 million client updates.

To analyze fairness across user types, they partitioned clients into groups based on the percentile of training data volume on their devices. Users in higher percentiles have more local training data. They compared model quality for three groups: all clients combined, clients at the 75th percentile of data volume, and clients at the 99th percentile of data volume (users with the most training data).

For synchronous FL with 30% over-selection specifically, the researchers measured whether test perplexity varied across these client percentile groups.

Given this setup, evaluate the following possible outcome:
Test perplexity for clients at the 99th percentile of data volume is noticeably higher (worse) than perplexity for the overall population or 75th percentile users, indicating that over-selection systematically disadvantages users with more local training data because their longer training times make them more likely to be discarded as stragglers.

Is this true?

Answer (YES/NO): NO